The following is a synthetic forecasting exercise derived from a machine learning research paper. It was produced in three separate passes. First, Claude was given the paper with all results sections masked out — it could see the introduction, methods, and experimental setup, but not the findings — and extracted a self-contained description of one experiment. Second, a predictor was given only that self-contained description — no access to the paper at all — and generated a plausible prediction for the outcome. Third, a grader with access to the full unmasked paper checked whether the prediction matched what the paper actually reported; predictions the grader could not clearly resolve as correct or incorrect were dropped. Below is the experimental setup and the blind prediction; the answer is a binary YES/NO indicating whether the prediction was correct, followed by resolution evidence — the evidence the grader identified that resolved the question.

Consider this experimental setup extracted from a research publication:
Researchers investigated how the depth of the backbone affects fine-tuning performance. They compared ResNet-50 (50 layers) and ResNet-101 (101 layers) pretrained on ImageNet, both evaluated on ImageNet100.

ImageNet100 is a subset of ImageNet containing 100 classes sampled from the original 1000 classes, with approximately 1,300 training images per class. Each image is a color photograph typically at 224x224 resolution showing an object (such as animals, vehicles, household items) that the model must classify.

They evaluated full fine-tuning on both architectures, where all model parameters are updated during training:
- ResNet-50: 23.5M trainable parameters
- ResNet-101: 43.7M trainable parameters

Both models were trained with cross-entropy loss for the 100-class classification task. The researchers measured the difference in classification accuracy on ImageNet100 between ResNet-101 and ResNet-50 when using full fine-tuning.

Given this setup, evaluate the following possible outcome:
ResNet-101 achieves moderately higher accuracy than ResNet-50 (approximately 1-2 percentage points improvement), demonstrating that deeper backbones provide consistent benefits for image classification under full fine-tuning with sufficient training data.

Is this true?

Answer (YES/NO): NO